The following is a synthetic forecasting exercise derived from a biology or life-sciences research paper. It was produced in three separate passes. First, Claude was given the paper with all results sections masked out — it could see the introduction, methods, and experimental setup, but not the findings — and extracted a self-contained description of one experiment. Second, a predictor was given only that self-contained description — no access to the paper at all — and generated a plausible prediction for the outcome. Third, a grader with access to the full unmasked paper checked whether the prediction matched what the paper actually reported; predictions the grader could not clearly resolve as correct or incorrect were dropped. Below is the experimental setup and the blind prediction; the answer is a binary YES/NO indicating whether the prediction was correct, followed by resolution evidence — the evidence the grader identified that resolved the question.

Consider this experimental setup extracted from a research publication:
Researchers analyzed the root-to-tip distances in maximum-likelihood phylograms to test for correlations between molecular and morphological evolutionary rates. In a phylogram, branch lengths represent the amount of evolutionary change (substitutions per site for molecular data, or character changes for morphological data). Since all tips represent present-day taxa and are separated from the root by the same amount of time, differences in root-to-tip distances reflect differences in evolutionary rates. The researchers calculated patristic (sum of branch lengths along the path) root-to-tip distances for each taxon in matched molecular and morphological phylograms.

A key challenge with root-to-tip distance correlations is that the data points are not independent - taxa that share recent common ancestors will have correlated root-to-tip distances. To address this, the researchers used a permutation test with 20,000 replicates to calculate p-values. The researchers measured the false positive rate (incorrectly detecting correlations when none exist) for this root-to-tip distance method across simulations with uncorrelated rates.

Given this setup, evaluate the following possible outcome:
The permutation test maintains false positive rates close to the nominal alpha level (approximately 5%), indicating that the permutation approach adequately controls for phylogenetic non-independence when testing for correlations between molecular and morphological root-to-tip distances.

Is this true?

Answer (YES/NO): NO